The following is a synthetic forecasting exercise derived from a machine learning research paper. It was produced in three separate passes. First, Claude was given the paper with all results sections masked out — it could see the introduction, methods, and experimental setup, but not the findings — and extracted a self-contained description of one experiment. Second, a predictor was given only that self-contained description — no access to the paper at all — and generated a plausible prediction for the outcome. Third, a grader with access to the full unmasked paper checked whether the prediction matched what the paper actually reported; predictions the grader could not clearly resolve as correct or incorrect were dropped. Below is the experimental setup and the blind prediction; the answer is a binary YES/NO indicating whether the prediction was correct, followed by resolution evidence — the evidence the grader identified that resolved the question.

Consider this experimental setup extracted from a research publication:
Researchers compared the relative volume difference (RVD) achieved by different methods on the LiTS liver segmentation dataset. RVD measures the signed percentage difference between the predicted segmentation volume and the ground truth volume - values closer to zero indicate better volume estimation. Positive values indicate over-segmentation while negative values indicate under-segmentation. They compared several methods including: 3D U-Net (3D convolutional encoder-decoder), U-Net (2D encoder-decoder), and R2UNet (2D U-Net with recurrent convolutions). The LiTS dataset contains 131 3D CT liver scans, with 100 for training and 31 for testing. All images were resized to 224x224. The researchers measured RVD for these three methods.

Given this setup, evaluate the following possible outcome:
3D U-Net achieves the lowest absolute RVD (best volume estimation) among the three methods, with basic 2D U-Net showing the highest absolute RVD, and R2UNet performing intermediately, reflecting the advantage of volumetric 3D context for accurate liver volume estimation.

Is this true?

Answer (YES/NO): YES